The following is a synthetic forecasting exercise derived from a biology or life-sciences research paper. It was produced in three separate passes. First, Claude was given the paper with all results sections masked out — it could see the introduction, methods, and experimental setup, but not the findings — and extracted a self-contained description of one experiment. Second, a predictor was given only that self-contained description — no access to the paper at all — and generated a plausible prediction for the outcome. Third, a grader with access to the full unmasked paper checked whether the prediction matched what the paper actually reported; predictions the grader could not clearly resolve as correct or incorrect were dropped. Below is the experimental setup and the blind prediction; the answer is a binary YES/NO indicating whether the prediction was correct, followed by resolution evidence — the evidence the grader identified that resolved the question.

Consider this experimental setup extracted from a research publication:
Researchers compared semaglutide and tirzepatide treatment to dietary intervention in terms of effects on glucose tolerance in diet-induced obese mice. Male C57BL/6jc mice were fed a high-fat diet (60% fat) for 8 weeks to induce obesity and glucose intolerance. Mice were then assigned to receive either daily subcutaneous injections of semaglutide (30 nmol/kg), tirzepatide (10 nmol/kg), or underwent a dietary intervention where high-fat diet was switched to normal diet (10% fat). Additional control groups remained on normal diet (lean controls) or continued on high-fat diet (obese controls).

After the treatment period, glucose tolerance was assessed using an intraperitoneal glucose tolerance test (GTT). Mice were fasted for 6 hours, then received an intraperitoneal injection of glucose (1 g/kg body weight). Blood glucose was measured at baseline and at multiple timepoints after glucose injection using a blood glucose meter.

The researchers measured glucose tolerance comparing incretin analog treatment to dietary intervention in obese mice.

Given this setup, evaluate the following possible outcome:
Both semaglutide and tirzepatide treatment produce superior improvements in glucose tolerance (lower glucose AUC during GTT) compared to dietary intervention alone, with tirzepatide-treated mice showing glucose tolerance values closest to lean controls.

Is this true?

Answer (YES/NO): NO